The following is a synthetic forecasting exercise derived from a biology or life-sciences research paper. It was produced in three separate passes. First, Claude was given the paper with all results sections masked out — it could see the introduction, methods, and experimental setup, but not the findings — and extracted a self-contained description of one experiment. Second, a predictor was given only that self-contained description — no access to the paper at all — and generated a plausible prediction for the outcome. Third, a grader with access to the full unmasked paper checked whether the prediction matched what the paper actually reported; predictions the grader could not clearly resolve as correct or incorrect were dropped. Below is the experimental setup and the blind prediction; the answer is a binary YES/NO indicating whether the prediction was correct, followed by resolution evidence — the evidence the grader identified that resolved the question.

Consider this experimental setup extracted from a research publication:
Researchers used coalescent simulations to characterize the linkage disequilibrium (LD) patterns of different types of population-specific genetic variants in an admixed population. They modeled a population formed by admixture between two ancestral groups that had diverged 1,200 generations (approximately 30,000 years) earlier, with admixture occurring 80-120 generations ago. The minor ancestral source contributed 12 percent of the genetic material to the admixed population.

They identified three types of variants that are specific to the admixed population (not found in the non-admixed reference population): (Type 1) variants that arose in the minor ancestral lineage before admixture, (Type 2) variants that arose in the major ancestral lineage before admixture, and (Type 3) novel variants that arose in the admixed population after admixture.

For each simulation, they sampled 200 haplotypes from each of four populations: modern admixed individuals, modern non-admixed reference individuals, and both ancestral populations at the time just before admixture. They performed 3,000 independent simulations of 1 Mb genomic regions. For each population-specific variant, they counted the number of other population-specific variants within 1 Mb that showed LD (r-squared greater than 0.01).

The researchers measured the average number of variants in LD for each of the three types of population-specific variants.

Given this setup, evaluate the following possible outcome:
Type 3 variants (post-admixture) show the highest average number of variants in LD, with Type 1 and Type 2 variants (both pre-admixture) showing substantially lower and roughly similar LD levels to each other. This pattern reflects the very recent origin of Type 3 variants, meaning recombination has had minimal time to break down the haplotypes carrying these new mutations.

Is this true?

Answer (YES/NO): NO